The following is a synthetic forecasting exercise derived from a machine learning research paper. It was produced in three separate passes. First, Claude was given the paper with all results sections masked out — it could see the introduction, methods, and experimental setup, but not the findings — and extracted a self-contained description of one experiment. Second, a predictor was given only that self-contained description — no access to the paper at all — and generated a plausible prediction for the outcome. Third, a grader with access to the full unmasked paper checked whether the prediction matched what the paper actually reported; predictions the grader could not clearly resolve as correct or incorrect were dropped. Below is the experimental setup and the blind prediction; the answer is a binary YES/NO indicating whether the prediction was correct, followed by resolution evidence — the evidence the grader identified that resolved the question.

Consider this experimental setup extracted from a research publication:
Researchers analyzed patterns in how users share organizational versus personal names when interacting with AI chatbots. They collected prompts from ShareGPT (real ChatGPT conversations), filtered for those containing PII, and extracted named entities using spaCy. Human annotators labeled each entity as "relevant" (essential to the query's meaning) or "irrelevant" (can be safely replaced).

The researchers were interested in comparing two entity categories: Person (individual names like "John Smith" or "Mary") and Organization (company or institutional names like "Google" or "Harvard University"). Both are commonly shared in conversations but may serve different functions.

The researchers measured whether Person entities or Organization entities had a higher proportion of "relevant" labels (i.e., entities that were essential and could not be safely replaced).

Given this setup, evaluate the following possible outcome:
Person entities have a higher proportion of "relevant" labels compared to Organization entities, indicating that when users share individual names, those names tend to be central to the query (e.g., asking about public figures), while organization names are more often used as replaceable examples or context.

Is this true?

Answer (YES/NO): NO